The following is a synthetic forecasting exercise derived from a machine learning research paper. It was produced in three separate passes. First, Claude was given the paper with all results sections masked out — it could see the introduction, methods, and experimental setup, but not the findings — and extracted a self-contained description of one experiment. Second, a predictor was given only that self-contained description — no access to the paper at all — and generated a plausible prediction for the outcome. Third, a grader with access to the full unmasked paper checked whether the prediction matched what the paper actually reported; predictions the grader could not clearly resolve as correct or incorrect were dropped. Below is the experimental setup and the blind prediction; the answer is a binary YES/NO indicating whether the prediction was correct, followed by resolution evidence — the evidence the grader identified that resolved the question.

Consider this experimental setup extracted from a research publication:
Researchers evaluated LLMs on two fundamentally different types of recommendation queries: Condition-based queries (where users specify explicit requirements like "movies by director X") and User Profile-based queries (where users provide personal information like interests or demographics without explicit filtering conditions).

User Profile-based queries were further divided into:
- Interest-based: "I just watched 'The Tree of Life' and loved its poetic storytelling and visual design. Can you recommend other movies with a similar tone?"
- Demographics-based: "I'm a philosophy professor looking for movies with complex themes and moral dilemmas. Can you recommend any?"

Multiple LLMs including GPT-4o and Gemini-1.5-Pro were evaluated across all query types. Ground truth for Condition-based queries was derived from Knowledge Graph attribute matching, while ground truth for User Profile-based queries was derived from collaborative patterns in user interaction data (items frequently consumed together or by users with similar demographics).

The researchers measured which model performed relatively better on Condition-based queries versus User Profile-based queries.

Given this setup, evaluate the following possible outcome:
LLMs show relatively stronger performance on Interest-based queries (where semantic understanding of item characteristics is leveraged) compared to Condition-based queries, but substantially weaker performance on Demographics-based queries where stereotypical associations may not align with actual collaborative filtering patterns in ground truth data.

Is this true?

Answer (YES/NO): NO